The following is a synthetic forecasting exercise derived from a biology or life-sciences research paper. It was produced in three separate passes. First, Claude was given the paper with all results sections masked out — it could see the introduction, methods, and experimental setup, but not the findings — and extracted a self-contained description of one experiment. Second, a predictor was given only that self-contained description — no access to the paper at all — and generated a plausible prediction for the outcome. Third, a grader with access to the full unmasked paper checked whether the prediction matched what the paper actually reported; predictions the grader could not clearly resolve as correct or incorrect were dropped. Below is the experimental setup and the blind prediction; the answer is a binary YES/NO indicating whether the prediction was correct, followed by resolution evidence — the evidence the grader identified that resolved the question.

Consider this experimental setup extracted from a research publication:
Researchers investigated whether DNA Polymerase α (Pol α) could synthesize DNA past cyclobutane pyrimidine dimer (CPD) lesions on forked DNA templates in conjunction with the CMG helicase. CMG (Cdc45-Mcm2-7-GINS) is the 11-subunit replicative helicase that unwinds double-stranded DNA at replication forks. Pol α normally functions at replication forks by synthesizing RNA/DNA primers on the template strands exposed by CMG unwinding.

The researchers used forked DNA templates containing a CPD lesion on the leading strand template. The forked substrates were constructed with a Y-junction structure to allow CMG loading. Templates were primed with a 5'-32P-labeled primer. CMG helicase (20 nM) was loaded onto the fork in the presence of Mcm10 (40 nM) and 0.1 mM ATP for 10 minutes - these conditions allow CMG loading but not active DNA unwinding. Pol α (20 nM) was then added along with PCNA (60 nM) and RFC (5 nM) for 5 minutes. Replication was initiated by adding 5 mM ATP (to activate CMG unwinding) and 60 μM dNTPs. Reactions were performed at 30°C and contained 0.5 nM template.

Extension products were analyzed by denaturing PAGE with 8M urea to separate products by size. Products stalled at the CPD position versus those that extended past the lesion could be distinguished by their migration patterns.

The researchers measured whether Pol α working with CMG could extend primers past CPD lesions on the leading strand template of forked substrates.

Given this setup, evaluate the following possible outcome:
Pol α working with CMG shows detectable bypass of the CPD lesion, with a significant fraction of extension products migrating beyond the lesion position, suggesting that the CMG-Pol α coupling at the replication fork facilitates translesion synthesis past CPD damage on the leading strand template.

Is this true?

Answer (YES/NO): YES